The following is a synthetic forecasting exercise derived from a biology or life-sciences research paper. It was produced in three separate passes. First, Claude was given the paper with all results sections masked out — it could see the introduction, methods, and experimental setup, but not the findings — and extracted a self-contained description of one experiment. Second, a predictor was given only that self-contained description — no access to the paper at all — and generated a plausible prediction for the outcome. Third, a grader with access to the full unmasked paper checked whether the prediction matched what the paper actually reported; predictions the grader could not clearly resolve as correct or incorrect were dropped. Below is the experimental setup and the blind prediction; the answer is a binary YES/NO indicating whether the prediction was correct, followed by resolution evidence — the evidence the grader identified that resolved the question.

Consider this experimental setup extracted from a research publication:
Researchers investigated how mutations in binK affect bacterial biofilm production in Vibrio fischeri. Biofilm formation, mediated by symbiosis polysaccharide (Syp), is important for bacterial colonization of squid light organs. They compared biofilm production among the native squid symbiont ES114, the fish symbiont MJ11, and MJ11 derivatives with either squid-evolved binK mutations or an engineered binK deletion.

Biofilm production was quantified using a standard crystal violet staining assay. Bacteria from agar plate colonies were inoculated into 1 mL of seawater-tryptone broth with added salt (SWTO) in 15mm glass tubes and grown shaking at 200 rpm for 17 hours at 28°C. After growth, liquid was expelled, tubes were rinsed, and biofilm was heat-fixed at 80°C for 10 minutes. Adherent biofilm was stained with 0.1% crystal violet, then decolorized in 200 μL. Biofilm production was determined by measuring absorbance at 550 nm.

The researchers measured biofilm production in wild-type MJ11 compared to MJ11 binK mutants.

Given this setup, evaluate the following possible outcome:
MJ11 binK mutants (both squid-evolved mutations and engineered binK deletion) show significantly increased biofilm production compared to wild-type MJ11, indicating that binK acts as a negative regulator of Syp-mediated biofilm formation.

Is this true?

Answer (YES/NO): YES